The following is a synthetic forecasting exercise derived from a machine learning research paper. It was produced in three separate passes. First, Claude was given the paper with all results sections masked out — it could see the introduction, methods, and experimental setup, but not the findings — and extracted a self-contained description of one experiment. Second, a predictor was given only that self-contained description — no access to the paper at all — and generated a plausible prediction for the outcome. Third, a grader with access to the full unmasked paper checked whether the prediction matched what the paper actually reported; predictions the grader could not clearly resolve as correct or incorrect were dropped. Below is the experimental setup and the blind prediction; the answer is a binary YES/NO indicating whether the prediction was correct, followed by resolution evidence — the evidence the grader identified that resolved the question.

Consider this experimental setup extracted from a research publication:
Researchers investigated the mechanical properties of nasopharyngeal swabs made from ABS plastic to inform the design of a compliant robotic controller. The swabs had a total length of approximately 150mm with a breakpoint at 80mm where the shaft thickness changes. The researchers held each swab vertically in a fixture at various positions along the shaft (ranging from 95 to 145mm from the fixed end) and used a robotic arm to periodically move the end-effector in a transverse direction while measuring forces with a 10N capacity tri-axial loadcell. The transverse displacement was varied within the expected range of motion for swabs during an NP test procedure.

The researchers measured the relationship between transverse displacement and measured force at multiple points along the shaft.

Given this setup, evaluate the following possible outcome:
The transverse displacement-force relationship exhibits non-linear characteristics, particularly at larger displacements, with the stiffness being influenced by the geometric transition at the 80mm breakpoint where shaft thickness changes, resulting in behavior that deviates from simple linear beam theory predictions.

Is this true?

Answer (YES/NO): NO